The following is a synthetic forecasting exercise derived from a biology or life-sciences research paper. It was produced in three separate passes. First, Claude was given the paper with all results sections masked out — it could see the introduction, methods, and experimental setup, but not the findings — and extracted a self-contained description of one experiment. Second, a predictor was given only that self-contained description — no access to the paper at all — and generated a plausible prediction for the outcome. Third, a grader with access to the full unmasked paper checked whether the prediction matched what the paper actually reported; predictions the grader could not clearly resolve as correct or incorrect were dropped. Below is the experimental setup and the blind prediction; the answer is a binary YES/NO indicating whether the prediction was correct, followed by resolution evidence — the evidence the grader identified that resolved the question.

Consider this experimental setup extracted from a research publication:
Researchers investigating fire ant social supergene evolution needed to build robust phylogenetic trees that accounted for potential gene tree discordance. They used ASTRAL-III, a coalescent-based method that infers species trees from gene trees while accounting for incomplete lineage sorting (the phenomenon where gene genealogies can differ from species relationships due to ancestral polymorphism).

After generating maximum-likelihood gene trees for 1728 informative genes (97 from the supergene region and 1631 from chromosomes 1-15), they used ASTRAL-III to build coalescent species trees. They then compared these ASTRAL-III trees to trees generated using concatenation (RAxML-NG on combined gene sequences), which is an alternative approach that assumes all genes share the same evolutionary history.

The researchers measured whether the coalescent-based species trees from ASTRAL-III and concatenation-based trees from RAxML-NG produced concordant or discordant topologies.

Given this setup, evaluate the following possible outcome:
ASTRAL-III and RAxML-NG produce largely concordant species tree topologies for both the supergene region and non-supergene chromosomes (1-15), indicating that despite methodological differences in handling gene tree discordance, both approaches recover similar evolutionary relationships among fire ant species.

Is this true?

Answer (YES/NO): YES